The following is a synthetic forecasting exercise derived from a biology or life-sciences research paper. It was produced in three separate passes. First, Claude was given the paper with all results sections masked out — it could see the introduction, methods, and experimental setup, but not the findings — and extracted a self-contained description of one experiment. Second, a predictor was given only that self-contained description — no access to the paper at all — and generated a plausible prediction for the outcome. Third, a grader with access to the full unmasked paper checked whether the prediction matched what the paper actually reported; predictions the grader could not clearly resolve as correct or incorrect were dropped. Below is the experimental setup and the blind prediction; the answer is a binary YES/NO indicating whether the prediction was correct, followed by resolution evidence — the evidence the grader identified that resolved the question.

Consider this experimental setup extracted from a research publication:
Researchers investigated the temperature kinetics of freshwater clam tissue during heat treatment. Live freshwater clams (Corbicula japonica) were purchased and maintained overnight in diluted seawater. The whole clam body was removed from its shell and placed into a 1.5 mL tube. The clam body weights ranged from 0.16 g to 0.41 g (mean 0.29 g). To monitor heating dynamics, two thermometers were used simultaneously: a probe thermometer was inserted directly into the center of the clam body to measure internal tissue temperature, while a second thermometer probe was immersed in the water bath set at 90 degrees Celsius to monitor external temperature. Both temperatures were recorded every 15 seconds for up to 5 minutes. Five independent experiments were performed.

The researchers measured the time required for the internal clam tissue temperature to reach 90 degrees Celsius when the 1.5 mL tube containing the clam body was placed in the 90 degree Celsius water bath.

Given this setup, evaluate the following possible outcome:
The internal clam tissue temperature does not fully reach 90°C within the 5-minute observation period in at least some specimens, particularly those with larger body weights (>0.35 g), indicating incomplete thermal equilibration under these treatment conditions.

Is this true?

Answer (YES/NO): NO